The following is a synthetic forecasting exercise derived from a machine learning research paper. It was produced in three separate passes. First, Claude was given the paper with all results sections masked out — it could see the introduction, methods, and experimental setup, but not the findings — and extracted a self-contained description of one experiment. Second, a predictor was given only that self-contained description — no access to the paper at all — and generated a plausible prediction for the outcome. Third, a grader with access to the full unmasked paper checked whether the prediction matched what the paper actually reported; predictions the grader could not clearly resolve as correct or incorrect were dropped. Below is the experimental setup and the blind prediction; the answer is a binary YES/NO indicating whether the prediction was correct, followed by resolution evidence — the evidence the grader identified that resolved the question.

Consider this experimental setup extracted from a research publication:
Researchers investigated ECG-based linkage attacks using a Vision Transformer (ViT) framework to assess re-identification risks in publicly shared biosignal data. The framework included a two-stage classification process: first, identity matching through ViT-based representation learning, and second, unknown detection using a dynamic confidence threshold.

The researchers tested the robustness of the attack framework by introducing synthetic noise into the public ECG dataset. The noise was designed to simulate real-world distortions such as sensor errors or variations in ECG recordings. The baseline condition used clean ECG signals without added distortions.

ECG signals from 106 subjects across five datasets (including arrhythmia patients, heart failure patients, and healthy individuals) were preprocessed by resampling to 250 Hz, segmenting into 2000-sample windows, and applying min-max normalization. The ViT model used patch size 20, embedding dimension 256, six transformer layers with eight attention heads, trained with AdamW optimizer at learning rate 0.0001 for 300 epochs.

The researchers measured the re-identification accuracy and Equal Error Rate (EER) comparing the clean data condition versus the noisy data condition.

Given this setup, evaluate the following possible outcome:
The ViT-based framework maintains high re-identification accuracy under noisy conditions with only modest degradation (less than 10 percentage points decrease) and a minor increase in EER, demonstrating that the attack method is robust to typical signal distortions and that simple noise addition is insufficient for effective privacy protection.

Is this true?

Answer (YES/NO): YES